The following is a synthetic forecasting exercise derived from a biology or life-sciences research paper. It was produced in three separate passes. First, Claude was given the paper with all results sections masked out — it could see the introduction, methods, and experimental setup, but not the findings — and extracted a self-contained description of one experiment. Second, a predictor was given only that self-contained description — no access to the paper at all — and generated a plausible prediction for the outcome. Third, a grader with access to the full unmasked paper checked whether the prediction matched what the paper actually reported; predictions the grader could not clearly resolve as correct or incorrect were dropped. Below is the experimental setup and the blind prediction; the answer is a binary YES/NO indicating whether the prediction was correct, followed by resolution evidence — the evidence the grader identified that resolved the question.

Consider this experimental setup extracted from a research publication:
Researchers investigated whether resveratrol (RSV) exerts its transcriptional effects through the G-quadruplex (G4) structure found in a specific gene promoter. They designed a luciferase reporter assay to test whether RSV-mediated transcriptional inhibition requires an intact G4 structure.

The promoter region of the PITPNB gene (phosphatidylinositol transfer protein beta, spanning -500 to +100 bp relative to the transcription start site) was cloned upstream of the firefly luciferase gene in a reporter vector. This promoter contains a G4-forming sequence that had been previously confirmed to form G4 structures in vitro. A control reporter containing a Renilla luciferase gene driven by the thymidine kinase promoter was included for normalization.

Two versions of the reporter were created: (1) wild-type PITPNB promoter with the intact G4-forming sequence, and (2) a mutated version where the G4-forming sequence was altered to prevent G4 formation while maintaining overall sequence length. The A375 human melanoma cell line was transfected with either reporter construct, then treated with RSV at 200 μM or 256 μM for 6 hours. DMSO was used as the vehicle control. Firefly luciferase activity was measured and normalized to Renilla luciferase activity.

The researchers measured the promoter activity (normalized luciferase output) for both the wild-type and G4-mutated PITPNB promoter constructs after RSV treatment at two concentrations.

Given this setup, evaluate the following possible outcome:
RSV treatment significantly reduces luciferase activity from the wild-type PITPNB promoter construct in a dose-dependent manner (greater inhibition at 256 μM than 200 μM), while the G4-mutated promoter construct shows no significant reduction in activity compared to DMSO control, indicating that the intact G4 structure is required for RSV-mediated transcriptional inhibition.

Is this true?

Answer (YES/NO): YES